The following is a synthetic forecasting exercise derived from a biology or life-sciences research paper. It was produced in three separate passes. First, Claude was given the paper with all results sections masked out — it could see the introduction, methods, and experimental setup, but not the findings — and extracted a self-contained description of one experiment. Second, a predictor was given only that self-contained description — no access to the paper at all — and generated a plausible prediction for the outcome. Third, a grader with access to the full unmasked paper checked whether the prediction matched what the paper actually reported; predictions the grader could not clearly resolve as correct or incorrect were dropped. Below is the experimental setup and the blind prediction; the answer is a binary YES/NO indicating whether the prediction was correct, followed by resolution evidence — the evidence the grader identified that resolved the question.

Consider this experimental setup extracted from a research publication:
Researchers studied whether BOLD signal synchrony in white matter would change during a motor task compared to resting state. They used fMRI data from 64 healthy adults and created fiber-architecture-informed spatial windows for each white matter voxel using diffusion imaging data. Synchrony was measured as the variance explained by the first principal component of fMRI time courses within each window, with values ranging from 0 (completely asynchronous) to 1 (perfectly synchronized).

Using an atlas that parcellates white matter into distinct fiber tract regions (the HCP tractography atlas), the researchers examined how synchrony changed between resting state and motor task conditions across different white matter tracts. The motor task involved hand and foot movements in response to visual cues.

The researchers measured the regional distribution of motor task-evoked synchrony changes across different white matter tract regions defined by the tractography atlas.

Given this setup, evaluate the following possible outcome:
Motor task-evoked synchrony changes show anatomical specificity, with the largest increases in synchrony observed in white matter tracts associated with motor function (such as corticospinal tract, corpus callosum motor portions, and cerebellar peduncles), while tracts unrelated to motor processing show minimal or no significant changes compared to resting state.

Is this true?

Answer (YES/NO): NO